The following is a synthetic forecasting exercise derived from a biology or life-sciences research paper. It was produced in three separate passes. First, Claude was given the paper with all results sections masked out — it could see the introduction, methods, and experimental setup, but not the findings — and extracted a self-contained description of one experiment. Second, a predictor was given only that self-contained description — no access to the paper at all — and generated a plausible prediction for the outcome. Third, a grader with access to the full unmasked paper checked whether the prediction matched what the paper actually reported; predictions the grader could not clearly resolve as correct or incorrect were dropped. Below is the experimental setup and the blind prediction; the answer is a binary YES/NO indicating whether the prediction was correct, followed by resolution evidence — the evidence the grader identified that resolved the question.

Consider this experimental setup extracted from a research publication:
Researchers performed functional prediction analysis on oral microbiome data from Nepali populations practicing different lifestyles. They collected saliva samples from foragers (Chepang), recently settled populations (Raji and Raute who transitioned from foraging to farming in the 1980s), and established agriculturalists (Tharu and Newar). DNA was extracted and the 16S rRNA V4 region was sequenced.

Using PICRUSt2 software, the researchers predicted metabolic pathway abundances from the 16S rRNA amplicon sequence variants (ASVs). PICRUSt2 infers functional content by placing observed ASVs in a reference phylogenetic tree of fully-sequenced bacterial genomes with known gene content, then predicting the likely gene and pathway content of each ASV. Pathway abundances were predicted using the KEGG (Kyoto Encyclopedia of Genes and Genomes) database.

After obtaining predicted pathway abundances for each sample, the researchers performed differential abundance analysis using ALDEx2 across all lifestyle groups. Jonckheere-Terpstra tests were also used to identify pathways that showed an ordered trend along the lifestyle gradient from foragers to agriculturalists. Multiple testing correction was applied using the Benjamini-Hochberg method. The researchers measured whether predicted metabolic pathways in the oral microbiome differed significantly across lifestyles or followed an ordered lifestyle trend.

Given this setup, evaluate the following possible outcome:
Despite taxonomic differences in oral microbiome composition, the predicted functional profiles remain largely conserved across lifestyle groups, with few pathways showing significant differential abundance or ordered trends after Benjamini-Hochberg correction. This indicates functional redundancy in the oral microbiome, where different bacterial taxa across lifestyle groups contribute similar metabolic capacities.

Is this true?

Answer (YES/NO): NO